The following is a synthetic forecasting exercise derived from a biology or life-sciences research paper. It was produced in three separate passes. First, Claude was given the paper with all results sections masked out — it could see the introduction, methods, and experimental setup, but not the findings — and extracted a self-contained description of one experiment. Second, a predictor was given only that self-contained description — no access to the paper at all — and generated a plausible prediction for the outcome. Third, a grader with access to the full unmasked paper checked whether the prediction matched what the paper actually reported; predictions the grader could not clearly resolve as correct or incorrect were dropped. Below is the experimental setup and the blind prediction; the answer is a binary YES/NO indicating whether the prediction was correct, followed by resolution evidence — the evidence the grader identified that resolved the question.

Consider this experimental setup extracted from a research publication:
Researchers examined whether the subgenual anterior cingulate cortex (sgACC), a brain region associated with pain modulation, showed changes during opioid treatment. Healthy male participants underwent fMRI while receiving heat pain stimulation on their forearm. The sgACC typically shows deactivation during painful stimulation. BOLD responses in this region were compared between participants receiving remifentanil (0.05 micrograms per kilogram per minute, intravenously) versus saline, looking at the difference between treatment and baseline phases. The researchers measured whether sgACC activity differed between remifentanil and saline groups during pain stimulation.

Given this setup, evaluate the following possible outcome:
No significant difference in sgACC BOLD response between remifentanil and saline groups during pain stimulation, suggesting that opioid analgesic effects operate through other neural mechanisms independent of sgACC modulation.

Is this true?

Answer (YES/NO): NO